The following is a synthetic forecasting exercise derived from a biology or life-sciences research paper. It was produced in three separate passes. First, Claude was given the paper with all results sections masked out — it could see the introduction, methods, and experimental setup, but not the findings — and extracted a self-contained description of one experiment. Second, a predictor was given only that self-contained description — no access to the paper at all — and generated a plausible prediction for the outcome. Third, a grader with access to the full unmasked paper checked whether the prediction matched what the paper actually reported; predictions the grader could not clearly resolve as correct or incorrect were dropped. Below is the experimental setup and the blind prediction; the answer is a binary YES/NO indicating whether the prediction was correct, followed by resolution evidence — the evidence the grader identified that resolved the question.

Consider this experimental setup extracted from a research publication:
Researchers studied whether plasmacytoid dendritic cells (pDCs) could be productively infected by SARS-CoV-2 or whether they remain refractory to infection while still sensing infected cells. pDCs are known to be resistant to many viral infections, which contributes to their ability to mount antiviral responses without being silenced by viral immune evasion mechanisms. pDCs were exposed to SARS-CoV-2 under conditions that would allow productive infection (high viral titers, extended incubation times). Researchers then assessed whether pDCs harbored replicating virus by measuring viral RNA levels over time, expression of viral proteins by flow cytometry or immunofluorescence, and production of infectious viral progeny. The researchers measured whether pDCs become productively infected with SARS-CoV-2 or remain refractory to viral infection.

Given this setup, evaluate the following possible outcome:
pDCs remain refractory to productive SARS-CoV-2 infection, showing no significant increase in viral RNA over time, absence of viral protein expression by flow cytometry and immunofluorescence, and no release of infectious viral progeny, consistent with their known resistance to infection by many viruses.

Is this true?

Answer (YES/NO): YES